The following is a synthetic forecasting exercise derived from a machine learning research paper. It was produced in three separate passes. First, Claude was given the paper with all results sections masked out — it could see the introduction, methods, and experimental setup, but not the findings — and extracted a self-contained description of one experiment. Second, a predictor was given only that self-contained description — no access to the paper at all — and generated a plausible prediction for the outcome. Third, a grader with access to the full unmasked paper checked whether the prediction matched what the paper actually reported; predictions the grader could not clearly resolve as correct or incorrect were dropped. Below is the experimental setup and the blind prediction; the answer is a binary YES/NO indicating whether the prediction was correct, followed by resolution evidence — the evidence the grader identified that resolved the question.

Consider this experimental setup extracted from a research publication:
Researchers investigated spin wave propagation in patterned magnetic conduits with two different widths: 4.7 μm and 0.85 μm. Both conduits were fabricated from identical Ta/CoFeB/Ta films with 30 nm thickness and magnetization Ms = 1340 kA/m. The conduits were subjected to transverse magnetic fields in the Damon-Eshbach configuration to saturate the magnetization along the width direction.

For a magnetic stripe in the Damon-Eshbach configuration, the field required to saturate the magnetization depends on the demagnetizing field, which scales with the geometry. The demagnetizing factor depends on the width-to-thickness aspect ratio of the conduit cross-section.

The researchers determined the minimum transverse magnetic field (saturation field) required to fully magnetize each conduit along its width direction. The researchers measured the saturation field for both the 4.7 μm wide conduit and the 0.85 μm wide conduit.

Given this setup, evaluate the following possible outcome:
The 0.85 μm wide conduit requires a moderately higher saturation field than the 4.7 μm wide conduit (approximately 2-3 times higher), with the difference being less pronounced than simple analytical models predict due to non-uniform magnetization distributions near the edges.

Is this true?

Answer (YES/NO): NO